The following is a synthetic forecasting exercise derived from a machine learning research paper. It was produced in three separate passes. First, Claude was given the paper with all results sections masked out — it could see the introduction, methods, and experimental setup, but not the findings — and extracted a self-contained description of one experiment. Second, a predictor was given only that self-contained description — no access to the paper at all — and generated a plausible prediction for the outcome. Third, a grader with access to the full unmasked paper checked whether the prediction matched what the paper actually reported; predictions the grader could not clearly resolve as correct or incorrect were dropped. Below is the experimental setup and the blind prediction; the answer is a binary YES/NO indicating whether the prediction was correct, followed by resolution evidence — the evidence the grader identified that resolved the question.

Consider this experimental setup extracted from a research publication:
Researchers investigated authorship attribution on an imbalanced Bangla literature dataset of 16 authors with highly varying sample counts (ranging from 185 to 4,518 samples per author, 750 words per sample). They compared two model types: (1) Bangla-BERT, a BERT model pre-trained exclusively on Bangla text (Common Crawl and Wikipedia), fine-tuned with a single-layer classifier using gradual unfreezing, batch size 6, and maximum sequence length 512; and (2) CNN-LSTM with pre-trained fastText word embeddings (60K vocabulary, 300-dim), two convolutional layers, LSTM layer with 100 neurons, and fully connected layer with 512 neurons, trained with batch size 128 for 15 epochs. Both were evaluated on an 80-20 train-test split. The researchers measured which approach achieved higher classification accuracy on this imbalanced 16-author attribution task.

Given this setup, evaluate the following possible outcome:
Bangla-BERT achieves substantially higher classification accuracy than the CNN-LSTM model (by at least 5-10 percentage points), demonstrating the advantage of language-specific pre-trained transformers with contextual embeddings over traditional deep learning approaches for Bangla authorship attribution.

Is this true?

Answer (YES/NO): NO